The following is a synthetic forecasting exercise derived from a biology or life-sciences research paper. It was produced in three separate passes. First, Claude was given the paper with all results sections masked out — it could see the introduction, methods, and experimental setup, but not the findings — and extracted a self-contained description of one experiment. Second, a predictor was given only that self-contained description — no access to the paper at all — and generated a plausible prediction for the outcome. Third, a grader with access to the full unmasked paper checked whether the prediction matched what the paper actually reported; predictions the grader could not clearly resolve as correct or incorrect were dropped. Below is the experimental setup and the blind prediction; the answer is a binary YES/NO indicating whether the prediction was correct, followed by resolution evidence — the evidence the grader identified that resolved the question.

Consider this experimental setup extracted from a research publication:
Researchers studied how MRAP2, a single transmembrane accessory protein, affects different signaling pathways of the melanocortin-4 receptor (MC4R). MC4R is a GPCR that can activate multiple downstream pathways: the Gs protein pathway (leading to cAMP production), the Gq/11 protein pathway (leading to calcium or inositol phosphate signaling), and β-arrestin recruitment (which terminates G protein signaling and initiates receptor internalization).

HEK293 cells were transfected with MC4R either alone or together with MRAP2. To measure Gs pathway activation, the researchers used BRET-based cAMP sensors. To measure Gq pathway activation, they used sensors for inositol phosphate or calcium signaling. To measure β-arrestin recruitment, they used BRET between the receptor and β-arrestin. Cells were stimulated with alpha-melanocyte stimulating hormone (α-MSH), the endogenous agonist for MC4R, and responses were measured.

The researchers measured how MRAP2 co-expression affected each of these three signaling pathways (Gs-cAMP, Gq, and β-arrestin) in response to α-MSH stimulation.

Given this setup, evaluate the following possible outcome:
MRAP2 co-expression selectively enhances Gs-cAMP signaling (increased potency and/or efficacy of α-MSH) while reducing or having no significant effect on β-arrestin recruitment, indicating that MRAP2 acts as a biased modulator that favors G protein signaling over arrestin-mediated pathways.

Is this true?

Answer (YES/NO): YES